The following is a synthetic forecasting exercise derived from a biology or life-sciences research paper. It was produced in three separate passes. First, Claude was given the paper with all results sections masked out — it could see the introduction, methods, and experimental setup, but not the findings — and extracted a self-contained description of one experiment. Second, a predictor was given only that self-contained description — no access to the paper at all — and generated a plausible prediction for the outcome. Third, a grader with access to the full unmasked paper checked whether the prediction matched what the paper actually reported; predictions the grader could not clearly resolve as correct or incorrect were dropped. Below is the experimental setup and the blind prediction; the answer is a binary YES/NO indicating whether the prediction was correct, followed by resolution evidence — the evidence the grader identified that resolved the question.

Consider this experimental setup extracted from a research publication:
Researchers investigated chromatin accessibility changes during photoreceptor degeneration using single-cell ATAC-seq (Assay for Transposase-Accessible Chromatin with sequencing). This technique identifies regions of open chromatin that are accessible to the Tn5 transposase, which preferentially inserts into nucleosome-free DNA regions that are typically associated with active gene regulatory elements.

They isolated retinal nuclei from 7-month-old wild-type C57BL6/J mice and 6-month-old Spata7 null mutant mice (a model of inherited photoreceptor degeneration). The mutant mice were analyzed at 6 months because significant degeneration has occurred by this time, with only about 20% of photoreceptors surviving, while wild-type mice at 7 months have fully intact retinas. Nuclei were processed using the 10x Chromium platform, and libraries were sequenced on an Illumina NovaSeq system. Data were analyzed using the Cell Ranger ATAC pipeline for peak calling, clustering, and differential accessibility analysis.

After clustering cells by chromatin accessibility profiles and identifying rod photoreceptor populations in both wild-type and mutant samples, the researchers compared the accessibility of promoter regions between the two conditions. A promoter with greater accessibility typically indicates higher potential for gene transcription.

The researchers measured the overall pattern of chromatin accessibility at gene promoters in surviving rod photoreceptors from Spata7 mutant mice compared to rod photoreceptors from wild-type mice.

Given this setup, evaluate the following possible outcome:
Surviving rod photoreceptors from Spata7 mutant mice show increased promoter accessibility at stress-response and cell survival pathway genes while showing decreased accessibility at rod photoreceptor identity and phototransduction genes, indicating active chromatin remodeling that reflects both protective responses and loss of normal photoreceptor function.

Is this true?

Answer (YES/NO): NO